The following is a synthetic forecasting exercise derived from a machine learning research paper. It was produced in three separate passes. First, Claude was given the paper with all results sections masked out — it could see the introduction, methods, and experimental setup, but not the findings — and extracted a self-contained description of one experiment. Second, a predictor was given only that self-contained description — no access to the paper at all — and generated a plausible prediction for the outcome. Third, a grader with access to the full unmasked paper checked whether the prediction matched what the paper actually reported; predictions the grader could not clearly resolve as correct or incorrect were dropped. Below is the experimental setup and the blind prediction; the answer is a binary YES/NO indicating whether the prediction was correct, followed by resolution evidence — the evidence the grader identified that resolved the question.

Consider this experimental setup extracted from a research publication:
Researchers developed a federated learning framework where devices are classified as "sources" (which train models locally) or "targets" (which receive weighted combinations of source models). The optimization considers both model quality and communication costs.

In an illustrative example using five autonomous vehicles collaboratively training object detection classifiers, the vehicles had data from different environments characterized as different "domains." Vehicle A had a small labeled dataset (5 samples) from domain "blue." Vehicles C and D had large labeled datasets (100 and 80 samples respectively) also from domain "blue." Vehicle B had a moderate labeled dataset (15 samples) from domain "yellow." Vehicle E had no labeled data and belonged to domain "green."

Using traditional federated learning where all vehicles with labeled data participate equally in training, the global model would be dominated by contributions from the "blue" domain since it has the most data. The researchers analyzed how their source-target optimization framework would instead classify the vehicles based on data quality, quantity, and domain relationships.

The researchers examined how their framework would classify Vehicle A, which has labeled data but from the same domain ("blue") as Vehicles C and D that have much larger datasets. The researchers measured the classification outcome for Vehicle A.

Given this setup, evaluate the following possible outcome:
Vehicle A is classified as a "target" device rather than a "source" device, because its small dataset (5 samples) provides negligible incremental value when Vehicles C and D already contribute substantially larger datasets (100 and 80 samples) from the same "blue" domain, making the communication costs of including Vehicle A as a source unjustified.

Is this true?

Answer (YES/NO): YES